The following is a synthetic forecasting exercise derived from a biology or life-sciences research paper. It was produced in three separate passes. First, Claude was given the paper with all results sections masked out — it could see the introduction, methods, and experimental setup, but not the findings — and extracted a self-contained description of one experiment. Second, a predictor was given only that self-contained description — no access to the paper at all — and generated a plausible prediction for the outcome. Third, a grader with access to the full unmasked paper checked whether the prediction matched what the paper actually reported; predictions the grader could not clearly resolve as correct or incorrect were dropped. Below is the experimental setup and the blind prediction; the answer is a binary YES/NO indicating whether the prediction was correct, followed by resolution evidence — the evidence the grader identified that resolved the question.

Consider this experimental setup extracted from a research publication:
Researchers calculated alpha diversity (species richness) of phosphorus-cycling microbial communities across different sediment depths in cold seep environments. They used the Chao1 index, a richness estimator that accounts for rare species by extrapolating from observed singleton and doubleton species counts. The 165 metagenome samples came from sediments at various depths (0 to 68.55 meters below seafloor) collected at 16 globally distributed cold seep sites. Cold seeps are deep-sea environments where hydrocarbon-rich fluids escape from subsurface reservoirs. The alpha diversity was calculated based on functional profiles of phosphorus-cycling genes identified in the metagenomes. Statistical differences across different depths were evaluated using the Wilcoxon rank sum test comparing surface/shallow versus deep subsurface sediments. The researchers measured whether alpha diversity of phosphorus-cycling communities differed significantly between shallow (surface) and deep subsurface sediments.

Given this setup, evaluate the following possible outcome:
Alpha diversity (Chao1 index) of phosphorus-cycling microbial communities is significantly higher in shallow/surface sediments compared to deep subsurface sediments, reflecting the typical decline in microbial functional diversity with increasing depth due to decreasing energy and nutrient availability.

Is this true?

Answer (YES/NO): YES